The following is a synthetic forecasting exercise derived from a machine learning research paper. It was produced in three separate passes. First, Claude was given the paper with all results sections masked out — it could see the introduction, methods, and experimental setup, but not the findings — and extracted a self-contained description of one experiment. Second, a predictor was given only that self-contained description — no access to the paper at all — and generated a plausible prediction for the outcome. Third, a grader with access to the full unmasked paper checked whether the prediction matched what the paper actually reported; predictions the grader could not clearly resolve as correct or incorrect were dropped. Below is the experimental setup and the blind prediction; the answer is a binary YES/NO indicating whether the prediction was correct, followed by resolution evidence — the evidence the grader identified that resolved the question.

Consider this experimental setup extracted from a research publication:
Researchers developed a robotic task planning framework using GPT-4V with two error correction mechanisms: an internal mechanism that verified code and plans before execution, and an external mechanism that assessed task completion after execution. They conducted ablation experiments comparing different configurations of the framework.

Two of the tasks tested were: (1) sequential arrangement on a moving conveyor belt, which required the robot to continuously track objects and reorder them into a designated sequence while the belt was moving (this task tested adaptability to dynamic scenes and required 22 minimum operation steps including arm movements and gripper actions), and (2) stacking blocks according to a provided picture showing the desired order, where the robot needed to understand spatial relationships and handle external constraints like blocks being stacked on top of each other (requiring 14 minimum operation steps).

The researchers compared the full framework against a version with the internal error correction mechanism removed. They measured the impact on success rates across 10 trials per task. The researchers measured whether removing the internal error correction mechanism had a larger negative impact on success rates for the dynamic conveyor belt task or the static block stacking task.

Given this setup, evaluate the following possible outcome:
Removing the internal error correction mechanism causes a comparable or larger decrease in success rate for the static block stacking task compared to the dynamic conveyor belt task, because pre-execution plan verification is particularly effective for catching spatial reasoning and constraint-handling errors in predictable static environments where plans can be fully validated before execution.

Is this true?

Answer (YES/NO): NO